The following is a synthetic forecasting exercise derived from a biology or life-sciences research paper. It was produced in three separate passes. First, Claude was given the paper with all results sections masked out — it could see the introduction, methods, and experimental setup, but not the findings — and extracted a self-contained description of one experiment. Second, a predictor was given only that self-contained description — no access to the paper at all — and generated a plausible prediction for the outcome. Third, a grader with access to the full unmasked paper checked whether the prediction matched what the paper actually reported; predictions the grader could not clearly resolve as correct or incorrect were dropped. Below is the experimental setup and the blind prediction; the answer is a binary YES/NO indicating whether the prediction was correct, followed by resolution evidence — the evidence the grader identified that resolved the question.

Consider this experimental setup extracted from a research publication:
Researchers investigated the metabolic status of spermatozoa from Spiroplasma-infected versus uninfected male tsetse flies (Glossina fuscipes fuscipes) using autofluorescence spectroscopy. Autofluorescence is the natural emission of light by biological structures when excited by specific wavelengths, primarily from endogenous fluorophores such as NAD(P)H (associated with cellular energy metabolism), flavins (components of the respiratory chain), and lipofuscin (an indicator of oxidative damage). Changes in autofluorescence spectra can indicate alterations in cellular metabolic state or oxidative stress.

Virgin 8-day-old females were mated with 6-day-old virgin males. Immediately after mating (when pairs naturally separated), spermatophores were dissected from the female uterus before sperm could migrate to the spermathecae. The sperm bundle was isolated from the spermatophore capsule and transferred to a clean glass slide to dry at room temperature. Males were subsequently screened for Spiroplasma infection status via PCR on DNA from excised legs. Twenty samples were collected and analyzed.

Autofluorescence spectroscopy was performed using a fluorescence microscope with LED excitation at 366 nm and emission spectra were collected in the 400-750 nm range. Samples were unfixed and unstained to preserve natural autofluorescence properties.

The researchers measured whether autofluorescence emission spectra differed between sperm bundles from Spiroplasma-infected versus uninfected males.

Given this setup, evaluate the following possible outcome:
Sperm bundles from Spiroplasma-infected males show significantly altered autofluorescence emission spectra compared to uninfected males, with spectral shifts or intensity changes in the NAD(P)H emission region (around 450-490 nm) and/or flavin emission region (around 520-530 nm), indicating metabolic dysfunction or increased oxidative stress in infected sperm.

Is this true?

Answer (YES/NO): YES